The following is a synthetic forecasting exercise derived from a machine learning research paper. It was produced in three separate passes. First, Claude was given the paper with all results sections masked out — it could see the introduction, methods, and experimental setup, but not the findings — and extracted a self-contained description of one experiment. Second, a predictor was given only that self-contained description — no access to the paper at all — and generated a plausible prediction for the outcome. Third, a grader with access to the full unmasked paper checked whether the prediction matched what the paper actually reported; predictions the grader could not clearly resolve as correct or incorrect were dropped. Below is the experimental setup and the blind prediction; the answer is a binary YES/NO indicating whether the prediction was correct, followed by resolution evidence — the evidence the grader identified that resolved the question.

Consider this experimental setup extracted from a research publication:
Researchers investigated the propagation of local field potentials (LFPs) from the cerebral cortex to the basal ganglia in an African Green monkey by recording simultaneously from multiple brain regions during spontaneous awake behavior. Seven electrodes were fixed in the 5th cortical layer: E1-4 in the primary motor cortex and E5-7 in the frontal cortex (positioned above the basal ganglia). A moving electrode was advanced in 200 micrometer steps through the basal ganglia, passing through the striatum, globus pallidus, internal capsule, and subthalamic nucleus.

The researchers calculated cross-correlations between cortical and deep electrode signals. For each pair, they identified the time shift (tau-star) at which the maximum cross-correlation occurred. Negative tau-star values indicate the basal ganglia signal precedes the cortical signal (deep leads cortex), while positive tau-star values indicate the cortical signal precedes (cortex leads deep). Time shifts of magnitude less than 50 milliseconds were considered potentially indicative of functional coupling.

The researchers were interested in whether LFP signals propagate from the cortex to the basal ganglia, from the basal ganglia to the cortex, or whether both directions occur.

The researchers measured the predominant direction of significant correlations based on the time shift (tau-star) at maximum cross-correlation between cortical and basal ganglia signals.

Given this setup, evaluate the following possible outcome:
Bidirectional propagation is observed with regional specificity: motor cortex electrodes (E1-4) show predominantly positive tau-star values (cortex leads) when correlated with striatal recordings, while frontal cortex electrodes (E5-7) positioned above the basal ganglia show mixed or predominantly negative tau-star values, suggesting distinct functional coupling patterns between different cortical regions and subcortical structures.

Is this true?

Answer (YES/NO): NO